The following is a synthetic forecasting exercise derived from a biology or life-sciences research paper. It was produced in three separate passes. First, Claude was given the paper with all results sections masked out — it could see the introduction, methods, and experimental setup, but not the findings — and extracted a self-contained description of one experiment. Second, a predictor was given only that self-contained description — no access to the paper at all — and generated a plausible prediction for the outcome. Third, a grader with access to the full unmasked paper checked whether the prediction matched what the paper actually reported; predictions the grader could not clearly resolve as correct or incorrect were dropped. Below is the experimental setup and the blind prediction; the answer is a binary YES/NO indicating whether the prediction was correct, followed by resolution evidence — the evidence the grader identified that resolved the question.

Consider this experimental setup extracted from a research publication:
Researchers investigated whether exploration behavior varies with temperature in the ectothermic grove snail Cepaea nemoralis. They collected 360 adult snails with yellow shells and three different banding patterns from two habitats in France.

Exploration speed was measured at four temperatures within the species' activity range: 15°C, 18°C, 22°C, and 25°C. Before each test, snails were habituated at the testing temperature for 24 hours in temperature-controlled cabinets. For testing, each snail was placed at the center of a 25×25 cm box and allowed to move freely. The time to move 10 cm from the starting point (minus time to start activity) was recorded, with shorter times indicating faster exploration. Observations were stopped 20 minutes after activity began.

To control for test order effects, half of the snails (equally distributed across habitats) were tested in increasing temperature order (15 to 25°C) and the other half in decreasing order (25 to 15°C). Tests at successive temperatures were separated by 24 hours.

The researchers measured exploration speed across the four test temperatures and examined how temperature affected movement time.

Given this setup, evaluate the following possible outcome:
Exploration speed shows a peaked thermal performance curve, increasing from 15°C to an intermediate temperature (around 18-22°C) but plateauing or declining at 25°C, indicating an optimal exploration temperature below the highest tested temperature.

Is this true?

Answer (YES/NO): NO